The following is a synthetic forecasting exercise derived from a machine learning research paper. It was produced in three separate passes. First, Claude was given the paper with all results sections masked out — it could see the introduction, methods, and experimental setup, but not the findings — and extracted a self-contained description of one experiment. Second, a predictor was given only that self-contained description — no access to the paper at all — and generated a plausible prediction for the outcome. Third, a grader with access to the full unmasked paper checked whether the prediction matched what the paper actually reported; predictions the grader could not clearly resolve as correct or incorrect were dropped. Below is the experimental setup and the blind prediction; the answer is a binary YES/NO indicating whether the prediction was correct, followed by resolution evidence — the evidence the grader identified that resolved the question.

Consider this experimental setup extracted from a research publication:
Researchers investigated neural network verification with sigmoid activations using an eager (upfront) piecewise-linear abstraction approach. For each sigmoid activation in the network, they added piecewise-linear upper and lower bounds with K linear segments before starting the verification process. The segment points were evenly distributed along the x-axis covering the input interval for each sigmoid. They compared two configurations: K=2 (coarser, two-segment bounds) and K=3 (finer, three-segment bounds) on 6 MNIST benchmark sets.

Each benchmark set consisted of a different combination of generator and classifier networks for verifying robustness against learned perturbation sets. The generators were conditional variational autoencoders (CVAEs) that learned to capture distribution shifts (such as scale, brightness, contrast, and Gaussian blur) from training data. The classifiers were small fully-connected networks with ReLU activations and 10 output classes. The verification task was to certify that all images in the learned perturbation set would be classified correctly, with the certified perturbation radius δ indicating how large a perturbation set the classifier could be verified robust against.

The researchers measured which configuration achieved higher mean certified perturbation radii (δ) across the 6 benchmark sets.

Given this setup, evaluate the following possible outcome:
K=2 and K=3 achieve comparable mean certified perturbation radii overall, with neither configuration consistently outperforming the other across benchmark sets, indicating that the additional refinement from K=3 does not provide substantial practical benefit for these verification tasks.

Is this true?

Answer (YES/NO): NO